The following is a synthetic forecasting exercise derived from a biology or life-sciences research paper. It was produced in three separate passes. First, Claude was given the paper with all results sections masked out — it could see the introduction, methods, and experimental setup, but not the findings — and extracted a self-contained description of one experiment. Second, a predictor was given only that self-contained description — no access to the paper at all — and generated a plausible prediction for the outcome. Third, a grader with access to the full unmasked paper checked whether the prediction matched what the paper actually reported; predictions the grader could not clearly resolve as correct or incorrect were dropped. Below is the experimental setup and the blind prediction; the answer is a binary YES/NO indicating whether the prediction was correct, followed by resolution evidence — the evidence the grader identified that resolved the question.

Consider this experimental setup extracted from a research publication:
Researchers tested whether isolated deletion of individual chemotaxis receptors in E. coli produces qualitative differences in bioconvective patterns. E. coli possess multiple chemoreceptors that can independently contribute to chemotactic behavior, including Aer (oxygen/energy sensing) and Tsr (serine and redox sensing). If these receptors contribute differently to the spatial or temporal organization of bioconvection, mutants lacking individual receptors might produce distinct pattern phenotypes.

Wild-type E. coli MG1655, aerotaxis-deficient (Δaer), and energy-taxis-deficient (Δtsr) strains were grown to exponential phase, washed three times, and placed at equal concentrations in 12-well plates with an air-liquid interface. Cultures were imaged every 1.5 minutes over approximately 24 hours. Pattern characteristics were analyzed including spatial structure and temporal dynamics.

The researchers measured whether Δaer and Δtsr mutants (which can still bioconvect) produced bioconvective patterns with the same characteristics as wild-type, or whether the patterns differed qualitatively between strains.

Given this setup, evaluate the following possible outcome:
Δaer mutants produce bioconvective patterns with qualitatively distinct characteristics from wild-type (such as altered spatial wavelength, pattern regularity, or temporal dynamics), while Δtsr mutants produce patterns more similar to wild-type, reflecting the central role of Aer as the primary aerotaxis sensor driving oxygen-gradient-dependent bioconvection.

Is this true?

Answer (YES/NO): NO